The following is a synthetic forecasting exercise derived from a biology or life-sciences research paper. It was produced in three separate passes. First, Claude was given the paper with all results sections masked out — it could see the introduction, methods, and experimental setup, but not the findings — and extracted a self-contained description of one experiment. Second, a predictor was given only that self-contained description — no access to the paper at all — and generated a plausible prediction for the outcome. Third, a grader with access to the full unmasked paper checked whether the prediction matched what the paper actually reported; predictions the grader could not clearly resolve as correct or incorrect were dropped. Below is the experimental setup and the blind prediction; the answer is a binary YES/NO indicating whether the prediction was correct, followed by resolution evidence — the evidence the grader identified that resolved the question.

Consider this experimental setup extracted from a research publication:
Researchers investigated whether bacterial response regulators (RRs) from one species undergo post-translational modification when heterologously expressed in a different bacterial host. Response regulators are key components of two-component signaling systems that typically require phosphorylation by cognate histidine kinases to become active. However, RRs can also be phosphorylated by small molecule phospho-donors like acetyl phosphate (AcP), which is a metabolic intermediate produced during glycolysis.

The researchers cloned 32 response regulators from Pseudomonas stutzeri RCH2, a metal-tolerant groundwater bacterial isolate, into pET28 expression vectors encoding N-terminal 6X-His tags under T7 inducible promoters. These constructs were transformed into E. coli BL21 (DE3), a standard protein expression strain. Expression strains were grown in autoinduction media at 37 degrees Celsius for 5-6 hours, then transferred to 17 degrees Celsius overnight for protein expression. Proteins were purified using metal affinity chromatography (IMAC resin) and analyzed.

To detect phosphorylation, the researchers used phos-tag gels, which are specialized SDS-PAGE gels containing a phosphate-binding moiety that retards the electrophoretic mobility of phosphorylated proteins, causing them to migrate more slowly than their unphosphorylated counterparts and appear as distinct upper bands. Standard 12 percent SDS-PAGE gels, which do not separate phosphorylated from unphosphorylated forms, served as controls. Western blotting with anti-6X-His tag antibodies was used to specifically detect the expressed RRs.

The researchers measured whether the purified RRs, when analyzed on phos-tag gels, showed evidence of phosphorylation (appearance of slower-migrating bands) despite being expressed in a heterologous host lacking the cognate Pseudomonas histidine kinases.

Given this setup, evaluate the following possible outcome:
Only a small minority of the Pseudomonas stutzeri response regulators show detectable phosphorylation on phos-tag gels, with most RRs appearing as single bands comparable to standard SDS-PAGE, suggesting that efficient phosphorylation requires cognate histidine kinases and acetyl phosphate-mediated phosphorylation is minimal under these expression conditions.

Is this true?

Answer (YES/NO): NO